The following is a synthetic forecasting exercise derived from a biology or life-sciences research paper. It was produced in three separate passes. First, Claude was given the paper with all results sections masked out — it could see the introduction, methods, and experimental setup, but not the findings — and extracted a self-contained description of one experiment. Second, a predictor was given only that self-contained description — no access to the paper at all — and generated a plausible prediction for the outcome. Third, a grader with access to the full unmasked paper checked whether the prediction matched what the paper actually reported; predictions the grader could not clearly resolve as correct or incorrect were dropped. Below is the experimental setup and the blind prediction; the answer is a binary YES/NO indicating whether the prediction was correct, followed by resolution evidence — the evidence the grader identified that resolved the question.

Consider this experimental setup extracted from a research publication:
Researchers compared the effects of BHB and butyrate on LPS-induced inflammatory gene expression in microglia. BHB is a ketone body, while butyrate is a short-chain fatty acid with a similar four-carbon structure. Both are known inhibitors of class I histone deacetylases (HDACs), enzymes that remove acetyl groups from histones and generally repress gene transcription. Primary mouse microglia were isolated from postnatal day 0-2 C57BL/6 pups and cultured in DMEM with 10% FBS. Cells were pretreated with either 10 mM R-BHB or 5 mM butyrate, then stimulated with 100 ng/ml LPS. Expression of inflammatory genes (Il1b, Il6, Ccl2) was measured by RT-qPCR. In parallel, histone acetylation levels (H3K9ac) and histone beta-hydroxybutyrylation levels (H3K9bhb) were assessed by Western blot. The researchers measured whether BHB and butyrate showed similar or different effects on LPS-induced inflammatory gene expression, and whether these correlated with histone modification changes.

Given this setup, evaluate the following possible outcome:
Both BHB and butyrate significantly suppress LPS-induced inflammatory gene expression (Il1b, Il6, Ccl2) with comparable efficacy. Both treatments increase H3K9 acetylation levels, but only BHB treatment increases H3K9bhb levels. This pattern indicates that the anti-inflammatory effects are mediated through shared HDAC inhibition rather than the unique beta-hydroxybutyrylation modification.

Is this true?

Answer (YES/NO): NO